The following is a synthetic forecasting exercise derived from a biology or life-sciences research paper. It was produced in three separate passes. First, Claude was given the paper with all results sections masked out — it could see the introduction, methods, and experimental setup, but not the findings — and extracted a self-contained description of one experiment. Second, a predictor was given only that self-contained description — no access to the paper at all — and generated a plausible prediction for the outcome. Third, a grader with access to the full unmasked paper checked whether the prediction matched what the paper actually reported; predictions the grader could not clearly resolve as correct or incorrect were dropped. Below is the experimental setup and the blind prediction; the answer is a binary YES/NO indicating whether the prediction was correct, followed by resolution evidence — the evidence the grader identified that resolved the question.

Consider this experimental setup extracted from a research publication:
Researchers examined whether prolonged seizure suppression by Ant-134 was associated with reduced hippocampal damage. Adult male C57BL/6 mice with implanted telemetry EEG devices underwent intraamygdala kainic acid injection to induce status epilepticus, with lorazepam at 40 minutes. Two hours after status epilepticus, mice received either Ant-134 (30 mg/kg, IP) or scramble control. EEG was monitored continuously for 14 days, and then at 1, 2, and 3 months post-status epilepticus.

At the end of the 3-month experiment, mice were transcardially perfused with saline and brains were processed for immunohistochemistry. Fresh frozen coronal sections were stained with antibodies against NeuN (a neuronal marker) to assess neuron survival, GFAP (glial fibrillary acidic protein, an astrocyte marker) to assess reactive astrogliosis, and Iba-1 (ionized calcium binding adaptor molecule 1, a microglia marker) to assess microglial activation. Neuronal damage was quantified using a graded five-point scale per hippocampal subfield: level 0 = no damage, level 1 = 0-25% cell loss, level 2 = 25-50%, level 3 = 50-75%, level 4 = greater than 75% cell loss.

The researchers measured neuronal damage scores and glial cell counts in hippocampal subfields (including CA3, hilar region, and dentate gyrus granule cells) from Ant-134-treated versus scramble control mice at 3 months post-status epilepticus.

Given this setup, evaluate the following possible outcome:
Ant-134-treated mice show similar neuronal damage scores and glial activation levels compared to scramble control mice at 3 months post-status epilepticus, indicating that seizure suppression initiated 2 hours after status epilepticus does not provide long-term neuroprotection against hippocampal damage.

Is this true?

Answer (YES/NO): NO